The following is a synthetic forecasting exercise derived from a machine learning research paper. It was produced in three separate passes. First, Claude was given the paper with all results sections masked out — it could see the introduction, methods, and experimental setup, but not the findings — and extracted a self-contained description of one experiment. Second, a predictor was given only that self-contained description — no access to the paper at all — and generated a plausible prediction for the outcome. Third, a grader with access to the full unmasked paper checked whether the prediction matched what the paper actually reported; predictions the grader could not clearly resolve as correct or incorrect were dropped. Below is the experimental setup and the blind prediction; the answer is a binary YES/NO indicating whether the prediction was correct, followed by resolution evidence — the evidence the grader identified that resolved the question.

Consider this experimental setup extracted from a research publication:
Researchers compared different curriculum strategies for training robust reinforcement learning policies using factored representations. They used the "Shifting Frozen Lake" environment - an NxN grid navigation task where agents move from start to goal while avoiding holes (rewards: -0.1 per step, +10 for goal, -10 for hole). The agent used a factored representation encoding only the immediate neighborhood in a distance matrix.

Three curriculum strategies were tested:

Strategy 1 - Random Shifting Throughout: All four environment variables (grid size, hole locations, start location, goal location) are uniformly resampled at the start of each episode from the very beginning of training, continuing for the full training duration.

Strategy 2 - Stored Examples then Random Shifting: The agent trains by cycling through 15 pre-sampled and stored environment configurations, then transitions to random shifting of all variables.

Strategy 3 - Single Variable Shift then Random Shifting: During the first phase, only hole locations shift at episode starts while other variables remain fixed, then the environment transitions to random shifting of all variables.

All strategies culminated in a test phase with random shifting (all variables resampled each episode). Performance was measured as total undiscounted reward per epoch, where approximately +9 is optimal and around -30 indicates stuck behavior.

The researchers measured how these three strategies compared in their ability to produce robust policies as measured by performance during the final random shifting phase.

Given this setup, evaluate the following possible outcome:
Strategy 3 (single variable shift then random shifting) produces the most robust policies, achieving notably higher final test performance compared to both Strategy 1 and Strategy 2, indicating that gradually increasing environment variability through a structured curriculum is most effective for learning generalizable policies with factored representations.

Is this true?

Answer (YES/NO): NO